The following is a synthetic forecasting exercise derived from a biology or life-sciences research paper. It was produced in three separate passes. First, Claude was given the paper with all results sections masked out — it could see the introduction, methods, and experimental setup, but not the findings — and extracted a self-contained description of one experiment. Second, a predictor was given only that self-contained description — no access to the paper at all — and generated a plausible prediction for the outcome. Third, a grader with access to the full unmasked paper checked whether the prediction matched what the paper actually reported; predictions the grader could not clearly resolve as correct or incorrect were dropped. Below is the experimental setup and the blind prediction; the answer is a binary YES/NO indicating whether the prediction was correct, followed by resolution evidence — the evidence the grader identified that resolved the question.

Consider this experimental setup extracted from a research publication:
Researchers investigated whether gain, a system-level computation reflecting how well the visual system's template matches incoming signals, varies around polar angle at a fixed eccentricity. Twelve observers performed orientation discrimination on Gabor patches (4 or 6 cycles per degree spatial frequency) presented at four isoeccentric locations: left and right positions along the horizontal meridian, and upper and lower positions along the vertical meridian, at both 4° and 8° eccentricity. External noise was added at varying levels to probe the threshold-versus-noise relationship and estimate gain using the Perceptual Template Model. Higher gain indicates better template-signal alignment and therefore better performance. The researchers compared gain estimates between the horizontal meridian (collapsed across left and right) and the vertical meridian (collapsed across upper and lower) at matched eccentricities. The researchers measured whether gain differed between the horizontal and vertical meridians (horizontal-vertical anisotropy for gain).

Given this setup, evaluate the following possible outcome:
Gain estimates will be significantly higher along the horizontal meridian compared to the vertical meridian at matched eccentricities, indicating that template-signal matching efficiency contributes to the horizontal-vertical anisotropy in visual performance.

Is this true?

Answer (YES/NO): NO